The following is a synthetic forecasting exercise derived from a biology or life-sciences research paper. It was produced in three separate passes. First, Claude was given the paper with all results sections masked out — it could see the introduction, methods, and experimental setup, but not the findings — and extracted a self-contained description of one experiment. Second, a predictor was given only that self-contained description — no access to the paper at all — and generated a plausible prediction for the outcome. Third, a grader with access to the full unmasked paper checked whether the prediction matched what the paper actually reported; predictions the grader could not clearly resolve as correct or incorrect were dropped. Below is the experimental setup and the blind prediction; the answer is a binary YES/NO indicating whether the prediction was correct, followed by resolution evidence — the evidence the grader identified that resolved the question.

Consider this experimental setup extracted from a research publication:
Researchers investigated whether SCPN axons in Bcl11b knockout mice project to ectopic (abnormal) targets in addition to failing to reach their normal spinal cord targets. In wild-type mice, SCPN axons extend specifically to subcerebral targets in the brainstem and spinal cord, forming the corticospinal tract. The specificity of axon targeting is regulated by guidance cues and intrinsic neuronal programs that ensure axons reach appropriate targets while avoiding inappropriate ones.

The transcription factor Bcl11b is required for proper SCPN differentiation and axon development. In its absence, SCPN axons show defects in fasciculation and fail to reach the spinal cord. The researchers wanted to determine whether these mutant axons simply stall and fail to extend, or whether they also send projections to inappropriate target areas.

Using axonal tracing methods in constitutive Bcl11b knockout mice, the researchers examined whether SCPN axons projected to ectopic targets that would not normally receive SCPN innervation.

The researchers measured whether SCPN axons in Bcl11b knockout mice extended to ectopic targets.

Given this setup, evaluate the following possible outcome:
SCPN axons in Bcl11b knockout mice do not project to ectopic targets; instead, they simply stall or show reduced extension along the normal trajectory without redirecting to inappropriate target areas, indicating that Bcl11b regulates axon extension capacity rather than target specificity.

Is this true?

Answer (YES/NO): NO